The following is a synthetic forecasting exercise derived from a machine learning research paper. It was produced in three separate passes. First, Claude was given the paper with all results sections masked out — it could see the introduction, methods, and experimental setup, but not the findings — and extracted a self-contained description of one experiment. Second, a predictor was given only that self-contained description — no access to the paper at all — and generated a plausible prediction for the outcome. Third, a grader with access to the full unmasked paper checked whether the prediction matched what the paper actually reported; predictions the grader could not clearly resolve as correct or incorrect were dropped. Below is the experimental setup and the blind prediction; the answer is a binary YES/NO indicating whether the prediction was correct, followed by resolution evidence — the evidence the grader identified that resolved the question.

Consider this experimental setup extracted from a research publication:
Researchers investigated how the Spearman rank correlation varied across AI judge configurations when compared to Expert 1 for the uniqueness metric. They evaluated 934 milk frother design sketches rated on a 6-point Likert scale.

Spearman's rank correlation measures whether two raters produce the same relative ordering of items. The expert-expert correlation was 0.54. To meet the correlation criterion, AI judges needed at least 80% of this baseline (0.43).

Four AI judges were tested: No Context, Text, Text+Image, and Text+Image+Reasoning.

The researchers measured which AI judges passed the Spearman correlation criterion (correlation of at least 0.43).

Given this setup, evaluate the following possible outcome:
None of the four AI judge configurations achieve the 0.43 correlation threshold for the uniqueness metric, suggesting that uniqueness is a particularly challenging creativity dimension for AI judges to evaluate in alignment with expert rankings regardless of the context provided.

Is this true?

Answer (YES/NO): NO